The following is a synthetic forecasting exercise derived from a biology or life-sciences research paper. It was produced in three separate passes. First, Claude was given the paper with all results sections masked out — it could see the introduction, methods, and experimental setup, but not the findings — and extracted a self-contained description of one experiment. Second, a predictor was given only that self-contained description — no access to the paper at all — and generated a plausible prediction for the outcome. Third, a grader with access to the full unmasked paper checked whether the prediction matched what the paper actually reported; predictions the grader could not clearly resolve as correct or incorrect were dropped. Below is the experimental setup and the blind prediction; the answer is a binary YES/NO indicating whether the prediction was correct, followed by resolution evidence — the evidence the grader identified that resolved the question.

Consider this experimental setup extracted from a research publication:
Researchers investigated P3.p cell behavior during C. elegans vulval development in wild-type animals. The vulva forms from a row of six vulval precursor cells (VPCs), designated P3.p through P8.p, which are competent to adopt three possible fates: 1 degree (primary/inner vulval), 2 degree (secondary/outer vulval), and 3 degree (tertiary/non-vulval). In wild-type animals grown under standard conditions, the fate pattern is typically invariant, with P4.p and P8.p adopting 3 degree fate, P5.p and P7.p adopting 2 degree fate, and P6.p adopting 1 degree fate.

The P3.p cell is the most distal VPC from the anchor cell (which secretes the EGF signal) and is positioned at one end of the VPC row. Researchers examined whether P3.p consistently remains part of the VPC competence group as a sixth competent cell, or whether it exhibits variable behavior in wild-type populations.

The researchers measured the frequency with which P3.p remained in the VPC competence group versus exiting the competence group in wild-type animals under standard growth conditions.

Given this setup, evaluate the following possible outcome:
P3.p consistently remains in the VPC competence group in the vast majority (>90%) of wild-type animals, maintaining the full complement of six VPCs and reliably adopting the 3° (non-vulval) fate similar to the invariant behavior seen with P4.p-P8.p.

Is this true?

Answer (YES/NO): NO